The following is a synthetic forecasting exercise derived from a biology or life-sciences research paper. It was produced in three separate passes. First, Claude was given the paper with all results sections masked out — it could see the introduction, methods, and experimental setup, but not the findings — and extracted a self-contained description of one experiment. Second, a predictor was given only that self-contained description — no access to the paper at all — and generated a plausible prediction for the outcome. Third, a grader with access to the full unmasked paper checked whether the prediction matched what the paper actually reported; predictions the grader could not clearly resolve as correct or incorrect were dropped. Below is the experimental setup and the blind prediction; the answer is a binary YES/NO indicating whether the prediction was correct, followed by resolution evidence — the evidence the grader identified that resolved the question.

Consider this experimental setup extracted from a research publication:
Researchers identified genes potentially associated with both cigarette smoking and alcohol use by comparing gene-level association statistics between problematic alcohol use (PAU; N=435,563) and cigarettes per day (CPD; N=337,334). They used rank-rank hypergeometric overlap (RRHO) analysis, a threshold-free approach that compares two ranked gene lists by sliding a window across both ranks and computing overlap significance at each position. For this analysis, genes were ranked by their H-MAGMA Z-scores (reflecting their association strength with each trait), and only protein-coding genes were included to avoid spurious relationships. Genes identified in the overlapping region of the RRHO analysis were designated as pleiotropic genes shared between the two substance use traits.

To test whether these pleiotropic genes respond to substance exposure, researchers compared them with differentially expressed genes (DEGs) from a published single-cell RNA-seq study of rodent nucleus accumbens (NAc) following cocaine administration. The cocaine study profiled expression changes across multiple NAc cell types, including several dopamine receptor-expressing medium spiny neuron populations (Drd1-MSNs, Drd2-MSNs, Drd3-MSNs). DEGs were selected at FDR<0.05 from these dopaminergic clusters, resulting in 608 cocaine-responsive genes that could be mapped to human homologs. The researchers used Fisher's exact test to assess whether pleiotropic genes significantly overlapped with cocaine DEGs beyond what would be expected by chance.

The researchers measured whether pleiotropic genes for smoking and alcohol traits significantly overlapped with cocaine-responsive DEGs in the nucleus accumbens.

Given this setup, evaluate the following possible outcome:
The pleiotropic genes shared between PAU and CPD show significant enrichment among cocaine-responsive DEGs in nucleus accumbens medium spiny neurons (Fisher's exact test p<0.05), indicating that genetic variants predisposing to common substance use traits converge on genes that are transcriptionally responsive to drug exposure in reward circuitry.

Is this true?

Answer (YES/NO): YES